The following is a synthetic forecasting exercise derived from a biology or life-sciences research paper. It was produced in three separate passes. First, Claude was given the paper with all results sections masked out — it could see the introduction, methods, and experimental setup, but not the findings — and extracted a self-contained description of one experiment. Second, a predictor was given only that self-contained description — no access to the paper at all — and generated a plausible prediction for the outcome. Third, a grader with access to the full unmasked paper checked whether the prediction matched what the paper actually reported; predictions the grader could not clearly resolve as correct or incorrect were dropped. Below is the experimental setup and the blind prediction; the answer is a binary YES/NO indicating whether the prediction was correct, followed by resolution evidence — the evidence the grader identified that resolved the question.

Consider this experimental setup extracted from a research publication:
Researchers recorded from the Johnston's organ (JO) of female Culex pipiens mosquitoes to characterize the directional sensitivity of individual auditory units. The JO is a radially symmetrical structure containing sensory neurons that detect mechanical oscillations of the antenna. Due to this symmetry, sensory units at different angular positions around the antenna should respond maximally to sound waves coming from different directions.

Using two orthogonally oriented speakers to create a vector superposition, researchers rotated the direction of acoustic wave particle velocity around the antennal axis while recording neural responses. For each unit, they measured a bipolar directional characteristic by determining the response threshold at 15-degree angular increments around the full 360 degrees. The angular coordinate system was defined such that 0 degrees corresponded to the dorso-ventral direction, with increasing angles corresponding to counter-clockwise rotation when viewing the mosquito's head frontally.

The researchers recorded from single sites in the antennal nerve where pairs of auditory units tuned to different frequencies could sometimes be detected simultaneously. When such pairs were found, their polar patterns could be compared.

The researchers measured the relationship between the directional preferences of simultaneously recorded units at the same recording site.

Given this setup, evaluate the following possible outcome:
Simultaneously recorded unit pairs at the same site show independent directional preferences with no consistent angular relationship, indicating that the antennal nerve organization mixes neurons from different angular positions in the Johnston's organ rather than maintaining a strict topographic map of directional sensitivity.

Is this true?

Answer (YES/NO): NO